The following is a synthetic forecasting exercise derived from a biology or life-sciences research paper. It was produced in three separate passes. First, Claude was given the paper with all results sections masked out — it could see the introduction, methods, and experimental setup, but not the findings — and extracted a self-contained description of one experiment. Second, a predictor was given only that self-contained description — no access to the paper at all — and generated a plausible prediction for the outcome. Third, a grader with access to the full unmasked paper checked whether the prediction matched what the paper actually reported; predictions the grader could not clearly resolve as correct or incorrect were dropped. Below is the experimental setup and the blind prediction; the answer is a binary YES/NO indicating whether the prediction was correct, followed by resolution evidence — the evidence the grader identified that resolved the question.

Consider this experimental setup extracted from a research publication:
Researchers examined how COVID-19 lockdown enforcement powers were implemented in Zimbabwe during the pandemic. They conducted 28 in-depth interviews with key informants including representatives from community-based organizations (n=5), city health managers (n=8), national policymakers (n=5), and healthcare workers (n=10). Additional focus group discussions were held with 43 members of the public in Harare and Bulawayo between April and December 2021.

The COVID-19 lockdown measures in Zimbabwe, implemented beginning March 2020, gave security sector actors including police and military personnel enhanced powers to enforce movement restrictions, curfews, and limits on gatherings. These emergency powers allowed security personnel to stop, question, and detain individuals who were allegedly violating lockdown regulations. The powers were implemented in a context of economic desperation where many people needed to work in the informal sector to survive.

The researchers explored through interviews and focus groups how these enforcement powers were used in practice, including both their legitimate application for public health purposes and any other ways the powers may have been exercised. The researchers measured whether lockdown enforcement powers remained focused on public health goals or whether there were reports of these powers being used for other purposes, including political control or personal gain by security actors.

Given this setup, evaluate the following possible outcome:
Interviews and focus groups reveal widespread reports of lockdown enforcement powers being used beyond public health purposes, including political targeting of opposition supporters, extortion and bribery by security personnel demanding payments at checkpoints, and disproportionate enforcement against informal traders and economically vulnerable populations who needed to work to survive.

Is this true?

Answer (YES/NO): YES